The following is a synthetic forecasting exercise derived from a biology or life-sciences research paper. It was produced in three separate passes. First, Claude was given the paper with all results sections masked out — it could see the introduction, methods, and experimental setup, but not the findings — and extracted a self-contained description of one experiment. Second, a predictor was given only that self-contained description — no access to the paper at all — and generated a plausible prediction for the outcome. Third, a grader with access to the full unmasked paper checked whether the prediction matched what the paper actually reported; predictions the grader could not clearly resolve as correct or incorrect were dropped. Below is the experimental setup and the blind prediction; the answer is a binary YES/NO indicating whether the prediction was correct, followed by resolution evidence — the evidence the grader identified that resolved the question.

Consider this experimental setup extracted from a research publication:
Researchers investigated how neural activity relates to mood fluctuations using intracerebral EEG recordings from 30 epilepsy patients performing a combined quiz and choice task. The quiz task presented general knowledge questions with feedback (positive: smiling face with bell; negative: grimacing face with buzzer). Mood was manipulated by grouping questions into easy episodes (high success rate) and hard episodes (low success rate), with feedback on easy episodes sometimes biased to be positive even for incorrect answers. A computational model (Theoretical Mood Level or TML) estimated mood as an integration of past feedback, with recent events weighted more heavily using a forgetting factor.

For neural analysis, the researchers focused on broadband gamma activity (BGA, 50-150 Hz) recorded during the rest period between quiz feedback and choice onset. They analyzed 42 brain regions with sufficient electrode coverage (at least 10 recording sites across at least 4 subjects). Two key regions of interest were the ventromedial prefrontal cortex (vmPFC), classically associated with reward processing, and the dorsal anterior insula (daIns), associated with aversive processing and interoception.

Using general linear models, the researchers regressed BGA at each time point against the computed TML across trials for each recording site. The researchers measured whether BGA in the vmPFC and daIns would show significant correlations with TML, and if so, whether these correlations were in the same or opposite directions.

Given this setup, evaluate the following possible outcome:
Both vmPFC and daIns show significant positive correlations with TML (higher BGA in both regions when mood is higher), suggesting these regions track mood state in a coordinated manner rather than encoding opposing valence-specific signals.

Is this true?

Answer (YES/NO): NO